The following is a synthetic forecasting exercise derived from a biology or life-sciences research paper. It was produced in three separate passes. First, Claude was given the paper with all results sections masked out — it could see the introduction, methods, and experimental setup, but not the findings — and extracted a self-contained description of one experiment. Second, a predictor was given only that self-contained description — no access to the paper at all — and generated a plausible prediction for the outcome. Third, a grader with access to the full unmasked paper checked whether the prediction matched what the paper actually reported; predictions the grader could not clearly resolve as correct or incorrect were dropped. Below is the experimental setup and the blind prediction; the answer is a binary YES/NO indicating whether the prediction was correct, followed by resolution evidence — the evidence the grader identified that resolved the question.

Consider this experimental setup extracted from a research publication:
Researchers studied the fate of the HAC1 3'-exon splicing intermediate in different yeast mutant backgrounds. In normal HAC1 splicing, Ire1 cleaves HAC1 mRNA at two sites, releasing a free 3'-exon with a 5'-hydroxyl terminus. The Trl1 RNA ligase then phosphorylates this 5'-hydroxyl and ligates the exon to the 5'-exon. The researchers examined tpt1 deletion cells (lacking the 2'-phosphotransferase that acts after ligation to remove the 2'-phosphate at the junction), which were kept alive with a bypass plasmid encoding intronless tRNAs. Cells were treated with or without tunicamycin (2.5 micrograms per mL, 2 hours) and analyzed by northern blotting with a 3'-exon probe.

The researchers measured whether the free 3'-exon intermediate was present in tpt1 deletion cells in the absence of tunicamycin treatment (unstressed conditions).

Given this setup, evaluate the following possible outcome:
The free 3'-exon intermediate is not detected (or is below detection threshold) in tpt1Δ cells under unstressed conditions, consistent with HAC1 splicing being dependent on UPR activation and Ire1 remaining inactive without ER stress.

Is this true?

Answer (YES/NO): NO